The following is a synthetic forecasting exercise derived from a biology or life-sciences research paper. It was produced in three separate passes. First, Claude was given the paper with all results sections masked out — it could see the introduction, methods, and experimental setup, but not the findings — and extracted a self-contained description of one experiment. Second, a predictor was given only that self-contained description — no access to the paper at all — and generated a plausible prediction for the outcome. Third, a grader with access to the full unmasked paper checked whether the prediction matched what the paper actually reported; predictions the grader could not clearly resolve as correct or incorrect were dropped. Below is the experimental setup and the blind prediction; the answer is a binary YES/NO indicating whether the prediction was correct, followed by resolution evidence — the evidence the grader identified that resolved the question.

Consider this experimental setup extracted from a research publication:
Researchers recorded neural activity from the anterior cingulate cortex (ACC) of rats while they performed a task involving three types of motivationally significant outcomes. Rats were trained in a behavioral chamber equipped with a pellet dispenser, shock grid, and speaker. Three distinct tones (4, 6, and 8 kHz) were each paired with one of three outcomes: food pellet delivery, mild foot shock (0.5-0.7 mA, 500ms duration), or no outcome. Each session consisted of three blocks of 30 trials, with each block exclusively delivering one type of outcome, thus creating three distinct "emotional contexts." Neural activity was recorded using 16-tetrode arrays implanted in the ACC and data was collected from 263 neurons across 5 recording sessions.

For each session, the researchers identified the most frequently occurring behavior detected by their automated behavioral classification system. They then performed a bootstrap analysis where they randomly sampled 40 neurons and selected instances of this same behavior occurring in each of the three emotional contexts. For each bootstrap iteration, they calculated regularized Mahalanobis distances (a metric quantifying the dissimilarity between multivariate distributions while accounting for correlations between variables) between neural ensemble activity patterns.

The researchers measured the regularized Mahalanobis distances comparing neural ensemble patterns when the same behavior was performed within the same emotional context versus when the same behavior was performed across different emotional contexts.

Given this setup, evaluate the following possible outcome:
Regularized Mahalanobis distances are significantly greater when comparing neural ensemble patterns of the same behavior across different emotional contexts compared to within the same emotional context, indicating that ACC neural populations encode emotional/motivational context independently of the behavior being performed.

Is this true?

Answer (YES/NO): YES